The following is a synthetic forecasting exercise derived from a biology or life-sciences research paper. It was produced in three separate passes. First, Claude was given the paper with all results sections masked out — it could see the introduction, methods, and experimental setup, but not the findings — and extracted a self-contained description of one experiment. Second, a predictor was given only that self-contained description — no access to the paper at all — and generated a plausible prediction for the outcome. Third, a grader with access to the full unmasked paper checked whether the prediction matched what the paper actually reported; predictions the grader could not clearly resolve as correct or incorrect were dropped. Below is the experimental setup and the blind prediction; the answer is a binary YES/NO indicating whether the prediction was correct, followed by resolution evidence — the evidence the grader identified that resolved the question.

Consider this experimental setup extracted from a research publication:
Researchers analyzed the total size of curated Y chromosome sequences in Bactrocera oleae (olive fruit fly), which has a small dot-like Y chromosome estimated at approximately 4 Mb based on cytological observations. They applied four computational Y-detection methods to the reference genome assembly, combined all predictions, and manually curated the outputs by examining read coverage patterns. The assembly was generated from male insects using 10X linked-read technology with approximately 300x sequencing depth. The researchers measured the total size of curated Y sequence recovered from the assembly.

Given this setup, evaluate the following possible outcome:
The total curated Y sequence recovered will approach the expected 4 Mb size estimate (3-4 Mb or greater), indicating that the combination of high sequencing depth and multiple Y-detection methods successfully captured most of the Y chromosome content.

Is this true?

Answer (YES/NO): YES